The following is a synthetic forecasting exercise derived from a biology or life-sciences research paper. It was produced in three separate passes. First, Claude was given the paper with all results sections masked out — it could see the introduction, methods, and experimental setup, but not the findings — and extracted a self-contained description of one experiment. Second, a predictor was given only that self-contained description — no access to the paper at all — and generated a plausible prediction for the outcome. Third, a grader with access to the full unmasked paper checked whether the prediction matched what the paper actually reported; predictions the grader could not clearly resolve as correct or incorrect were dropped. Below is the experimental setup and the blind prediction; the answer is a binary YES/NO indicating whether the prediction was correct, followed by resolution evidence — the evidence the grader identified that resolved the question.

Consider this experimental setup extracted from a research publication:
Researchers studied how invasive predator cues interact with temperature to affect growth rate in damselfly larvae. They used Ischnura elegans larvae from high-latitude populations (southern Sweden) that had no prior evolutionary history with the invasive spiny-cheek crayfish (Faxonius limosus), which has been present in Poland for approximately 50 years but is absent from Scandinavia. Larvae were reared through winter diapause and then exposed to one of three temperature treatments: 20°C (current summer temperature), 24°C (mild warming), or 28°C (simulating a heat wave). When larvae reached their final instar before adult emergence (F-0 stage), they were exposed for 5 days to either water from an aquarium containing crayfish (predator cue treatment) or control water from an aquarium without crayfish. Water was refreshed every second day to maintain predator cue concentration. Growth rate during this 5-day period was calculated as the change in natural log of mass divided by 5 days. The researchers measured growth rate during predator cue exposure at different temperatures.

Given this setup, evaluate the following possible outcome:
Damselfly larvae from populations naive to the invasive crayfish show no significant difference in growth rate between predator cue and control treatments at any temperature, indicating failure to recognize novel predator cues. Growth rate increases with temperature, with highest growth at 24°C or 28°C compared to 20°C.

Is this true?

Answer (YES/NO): NO